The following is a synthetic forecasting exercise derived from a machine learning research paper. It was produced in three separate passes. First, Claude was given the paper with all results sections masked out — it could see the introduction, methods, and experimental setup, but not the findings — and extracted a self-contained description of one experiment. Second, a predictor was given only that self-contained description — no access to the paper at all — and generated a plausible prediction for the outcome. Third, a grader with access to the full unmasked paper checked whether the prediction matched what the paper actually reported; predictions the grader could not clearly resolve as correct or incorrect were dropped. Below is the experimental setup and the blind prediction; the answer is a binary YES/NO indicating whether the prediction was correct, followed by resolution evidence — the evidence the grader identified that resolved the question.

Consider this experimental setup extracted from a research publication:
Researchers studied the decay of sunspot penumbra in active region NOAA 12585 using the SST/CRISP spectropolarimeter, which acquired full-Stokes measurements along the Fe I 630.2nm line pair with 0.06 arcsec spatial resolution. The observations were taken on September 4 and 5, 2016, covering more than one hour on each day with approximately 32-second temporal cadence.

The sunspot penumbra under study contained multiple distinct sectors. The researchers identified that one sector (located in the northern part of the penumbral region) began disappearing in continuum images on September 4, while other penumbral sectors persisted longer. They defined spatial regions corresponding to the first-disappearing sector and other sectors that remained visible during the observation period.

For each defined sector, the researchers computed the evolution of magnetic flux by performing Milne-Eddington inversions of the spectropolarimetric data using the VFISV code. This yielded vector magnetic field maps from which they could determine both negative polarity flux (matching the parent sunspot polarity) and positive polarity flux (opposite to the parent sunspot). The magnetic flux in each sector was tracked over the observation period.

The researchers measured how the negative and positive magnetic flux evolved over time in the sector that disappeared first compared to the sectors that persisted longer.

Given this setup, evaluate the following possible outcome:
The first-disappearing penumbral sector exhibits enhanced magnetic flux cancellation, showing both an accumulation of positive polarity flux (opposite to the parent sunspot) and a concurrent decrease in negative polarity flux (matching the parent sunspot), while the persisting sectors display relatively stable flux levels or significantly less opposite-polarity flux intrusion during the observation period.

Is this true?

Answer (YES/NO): NO